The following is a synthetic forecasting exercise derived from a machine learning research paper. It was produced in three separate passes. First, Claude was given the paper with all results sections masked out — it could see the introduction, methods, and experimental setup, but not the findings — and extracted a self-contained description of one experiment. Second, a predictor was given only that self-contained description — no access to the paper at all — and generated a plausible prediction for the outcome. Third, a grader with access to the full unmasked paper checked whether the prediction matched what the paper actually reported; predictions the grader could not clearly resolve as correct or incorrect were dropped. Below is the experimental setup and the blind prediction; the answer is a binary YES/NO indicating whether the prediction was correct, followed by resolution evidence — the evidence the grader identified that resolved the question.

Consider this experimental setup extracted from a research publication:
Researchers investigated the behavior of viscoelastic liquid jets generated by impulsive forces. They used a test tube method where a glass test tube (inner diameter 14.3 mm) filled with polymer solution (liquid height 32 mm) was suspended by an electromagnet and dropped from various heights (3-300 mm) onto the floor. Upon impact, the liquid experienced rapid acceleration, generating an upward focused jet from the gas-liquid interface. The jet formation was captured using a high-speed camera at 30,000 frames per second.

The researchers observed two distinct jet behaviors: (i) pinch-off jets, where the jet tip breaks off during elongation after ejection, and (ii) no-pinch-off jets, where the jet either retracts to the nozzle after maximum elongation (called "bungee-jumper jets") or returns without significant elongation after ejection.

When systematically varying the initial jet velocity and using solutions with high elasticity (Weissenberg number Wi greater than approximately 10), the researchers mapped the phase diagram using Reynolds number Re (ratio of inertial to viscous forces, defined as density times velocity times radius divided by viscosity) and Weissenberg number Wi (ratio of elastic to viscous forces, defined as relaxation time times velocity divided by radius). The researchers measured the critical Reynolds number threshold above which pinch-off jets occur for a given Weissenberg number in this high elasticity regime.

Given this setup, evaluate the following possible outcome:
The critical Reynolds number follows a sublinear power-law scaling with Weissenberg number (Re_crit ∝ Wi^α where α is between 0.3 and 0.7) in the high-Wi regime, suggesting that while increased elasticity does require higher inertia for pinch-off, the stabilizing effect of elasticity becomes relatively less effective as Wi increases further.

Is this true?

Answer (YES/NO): NO